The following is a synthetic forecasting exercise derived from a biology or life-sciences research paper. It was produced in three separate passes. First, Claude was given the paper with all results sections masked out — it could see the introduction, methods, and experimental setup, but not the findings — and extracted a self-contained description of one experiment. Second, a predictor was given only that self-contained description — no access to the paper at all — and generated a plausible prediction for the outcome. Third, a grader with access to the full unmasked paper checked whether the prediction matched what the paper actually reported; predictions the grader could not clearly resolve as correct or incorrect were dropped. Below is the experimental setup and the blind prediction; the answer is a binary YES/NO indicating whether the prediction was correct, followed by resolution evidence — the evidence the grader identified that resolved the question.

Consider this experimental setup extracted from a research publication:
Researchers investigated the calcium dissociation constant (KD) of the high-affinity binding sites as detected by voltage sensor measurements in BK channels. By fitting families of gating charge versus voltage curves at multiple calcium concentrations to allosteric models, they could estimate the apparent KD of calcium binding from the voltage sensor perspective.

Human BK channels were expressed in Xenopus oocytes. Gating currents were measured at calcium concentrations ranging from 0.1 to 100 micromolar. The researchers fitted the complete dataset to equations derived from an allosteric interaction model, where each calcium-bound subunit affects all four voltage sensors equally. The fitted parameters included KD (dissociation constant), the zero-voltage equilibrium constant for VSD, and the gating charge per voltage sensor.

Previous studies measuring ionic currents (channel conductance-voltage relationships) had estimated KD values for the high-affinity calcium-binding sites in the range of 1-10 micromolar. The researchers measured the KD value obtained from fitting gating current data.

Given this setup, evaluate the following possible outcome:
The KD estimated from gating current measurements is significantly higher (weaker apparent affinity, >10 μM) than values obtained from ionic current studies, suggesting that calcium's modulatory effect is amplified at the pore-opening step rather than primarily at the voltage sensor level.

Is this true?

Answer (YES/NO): NO